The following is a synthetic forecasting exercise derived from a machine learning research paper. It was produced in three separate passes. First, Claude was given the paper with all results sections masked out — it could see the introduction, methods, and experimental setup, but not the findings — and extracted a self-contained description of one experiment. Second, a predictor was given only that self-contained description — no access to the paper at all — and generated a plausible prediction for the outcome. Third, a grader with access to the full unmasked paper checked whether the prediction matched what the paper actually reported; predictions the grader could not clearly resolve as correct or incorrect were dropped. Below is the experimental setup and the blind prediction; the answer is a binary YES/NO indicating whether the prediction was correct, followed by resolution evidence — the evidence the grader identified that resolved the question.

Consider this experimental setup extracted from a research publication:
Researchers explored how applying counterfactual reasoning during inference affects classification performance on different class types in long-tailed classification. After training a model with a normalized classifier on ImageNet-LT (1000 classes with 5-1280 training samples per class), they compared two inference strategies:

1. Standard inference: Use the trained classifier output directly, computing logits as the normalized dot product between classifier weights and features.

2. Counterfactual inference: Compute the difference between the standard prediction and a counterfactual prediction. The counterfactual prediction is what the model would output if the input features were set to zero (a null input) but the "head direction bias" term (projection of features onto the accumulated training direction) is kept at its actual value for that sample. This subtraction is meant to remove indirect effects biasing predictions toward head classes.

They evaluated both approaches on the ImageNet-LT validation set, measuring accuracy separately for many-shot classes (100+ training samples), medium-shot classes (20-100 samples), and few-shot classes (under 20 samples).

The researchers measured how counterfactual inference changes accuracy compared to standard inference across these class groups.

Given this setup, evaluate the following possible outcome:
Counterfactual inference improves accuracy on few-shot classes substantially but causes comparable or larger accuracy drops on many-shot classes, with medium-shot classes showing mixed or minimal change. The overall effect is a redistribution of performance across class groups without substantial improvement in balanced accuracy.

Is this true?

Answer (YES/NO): NO